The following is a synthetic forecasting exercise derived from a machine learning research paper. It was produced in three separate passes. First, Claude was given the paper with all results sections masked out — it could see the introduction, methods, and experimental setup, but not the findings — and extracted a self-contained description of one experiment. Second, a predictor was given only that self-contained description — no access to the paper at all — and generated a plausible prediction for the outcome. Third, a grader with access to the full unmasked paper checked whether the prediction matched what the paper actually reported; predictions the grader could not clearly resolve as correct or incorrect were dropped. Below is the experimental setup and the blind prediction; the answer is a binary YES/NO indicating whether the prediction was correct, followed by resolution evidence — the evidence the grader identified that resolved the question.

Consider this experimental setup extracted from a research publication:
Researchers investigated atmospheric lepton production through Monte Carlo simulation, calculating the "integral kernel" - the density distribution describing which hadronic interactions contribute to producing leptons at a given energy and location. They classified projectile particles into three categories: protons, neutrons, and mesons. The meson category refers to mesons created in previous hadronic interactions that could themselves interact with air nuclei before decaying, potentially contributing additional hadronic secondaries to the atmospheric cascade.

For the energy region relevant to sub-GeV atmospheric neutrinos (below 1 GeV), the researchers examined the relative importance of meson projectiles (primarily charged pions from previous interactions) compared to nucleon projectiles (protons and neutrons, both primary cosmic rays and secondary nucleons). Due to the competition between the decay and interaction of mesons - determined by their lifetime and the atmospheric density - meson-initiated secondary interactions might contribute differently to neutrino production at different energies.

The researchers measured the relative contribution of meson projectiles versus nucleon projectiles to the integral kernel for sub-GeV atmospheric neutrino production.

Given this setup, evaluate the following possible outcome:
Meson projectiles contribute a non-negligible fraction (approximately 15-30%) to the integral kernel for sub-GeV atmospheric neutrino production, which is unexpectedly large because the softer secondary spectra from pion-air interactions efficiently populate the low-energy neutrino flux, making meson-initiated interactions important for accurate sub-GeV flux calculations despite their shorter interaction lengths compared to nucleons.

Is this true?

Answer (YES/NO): NO